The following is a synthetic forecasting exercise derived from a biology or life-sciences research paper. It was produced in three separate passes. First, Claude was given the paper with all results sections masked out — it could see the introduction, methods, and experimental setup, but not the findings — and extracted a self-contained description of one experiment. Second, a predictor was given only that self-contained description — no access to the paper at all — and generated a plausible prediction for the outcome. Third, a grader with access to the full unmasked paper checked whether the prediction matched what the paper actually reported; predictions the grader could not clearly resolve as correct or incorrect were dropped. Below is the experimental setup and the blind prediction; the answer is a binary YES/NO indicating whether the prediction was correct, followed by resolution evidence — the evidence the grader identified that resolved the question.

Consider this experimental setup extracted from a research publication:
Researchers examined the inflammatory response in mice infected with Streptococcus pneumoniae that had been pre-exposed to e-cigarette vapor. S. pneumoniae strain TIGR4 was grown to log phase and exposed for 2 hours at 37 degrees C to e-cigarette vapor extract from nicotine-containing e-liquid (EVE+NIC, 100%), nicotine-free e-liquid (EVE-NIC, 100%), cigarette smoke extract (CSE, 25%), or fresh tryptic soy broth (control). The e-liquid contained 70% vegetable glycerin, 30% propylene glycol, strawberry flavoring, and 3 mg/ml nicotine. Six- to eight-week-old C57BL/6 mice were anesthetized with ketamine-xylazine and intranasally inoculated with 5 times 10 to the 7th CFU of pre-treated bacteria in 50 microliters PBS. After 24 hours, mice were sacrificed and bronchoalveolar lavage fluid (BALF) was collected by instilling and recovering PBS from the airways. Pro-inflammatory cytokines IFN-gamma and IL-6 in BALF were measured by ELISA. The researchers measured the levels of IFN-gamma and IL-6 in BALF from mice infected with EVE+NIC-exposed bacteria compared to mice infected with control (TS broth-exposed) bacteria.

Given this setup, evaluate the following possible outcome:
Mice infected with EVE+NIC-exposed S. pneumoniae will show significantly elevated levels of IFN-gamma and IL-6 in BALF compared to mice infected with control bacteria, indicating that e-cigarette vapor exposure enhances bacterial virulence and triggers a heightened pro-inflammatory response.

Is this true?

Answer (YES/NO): NO